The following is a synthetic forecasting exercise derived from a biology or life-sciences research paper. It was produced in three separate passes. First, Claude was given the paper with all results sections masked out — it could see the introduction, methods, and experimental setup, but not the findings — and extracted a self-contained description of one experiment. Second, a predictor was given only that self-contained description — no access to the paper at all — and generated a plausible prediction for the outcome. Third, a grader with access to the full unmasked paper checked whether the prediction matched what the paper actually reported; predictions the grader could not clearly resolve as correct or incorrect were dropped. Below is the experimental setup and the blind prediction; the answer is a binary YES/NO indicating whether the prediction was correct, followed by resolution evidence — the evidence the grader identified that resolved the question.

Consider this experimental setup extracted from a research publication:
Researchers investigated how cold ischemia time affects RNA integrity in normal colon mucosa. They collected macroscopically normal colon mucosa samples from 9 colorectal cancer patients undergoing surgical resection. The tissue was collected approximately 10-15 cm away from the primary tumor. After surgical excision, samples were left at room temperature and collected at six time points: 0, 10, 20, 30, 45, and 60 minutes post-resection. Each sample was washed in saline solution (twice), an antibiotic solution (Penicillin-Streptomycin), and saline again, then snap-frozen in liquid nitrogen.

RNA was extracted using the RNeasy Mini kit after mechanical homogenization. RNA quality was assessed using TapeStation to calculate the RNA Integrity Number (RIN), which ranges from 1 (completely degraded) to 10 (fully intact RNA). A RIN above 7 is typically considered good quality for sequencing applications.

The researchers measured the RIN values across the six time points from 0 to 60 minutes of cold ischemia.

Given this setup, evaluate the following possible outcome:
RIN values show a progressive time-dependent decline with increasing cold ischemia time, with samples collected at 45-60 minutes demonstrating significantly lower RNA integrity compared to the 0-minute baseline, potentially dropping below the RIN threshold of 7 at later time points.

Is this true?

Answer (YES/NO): NO